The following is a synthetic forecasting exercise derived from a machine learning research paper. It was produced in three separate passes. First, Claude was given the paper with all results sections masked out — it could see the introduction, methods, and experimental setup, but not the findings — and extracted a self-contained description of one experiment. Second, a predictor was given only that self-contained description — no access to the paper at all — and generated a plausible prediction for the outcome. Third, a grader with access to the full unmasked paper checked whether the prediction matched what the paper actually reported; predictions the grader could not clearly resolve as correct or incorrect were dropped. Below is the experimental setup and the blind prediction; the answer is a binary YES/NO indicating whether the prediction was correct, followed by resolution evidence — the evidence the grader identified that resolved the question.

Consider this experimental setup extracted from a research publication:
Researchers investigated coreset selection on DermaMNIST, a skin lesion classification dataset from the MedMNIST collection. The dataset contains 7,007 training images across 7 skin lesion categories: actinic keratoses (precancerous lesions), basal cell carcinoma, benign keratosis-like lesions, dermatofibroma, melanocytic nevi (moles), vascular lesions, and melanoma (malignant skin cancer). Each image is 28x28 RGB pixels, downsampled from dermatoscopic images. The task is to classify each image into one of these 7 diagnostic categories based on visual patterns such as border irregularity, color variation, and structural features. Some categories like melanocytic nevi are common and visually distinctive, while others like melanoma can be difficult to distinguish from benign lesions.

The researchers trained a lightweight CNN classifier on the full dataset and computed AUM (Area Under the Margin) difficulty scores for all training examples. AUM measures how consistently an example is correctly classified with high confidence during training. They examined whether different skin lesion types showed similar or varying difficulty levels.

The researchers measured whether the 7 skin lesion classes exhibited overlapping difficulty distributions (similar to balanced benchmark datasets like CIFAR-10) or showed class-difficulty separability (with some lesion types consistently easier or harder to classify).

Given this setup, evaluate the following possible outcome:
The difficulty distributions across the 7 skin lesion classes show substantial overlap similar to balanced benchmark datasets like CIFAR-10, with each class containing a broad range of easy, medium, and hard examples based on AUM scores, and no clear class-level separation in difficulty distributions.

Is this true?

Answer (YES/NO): NO